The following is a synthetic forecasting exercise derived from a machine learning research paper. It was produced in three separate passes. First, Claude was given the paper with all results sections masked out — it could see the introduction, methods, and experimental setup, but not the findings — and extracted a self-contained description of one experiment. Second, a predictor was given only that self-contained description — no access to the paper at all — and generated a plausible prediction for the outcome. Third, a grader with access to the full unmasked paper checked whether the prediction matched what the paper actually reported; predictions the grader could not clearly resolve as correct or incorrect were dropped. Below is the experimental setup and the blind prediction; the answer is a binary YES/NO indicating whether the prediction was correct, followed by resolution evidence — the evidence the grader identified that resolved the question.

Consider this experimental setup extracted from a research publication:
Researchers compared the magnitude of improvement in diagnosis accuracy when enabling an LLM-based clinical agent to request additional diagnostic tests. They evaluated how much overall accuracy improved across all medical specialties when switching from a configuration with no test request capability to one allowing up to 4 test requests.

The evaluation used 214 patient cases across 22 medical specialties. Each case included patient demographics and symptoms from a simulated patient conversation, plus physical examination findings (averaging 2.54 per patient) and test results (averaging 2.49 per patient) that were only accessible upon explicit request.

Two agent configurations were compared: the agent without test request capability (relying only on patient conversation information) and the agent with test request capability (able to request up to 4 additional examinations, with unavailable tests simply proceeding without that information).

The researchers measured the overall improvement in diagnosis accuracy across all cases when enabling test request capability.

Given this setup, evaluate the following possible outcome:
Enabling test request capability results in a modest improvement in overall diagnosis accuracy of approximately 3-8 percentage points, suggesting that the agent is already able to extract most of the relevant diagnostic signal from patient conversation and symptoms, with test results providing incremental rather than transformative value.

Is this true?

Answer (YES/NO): YES